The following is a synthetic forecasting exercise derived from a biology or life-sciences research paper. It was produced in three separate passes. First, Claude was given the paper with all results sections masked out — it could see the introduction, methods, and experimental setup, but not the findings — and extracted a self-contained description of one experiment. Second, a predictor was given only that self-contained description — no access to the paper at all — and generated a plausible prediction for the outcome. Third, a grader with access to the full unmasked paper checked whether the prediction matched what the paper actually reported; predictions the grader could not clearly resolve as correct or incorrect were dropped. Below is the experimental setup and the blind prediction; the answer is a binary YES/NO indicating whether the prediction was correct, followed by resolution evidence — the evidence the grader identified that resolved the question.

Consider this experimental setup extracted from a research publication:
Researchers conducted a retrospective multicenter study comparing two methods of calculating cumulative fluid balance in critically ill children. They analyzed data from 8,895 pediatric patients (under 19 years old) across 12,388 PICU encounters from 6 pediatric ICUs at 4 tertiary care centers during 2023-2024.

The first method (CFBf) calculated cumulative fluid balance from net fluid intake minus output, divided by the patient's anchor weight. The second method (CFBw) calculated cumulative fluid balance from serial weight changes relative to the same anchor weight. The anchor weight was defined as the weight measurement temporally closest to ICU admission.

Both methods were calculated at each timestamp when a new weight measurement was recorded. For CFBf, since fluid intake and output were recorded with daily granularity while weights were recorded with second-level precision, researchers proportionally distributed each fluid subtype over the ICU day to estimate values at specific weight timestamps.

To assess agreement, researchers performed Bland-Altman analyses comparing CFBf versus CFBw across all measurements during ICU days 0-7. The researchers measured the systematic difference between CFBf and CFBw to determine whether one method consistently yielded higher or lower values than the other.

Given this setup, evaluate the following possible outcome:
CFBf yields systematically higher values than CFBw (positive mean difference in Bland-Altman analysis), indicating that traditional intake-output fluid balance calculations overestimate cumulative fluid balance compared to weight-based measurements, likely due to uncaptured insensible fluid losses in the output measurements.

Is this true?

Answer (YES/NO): YES